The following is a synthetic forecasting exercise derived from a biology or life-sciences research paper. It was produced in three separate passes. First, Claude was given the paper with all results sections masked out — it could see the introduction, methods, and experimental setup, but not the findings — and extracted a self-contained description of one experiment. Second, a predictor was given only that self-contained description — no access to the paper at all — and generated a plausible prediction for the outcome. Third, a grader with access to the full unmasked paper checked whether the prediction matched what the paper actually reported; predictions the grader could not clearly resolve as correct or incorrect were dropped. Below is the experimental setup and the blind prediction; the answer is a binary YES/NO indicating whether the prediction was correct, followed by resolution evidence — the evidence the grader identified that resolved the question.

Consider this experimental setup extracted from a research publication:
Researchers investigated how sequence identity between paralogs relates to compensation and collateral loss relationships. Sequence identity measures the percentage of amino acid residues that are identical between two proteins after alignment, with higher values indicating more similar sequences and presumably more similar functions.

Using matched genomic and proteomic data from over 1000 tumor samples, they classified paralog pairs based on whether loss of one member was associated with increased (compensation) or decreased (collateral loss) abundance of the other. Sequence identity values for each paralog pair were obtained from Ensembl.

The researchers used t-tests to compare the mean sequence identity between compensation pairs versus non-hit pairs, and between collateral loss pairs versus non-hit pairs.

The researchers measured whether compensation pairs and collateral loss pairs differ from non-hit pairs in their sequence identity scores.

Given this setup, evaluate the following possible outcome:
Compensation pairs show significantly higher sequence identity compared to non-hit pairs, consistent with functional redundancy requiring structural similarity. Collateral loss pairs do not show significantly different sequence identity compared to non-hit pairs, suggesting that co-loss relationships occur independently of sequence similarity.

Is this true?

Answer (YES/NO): YES